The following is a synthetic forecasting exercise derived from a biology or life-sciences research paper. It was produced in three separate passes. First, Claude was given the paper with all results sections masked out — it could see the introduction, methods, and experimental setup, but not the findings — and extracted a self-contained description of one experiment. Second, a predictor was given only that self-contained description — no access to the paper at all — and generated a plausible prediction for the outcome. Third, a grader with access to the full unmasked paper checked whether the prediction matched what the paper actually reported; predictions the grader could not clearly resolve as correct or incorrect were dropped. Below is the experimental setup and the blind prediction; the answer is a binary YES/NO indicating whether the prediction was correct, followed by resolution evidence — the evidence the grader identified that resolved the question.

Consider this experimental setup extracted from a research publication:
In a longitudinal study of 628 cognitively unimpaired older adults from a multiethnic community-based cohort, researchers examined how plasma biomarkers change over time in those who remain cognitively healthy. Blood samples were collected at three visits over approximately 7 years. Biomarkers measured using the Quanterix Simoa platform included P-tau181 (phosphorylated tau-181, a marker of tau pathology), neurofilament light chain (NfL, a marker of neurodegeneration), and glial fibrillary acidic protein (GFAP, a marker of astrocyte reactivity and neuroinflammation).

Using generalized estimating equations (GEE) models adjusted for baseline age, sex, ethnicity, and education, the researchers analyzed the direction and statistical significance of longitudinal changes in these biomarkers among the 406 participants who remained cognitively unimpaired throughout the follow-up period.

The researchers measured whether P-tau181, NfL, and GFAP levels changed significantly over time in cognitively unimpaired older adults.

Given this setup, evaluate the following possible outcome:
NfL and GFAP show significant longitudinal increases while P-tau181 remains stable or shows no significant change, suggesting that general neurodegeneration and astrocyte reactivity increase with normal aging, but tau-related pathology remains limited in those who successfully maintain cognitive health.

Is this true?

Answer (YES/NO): NO